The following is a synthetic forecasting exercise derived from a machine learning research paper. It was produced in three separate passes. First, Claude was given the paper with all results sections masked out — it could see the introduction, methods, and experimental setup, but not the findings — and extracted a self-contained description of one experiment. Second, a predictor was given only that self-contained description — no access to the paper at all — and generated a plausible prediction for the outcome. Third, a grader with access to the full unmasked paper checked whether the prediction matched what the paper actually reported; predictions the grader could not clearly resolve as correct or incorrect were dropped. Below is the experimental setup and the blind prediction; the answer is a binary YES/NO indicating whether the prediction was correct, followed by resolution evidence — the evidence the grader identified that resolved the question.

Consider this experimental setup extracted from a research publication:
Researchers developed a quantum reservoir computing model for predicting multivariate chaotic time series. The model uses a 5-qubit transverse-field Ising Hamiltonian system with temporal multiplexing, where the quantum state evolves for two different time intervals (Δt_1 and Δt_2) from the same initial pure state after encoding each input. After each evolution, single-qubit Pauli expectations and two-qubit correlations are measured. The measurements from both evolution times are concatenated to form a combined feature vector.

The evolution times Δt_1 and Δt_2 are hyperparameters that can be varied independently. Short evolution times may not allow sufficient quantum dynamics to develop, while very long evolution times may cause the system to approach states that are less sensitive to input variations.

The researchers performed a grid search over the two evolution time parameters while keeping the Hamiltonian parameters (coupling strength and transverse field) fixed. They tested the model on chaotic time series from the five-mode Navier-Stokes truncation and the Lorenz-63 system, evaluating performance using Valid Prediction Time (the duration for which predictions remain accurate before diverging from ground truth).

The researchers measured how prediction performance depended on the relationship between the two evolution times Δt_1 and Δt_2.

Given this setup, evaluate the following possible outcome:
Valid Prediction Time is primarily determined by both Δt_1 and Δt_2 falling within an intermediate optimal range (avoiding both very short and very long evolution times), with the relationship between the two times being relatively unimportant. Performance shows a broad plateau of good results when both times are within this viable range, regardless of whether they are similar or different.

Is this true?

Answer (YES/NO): NO